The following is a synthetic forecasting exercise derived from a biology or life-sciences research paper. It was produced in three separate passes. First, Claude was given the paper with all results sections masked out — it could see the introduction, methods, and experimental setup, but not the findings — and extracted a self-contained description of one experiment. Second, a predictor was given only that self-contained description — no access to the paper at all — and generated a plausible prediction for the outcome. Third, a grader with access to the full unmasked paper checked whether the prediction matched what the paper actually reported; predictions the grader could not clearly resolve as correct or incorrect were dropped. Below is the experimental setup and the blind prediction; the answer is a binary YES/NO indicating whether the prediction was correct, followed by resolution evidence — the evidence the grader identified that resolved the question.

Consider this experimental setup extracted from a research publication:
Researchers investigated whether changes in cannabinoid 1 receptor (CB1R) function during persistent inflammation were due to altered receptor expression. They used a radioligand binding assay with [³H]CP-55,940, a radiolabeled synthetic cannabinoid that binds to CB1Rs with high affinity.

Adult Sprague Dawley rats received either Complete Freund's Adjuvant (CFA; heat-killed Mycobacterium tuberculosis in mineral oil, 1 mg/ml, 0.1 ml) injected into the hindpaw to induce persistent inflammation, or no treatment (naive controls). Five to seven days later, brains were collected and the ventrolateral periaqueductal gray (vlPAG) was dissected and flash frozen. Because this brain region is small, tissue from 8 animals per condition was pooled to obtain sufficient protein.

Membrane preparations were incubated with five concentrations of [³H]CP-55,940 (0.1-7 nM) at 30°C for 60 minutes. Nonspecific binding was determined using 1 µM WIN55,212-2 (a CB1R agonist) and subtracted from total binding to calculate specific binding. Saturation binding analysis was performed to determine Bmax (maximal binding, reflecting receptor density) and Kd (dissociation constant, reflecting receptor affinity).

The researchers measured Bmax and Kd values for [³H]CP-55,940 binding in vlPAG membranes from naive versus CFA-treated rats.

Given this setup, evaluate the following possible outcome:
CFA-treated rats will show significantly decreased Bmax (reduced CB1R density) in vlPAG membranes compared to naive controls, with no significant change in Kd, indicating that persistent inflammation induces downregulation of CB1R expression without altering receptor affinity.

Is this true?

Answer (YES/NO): NO